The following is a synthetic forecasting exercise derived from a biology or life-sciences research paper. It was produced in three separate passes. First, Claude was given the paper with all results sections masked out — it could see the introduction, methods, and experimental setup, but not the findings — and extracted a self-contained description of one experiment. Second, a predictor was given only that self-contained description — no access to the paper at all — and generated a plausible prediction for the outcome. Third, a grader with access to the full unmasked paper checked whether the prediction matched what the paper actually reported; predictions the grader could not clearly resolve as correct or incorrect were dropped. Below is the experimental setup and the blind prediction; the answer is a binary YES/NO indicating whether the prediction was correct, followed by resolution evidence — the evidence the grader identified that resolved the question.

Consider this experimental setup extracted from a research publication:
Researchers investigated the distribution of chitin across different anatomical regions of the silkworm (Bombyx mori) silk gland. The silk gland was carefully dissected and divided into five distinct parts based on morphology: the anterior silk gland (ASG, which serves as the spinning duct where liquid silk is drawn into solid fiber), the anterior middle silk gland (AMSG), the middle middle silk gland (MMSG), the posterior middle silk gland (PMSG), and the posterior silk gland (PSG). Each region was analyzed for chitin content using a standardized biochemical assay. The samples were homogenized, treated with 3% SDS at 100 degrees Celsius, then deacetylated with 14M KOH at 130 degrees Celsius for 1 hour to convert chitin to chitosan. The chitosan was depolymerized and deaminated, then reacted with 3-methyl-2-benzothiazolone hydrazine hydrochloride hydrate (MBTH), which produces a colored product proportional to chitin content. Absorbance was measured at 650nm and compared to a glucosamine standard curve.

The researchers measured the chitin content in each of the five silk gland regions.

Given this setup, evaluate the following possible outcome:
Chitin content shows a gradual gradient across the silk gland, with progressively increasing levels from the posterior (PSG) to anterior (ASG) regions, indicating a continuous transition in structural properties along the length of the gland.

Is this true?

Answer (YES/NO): NO